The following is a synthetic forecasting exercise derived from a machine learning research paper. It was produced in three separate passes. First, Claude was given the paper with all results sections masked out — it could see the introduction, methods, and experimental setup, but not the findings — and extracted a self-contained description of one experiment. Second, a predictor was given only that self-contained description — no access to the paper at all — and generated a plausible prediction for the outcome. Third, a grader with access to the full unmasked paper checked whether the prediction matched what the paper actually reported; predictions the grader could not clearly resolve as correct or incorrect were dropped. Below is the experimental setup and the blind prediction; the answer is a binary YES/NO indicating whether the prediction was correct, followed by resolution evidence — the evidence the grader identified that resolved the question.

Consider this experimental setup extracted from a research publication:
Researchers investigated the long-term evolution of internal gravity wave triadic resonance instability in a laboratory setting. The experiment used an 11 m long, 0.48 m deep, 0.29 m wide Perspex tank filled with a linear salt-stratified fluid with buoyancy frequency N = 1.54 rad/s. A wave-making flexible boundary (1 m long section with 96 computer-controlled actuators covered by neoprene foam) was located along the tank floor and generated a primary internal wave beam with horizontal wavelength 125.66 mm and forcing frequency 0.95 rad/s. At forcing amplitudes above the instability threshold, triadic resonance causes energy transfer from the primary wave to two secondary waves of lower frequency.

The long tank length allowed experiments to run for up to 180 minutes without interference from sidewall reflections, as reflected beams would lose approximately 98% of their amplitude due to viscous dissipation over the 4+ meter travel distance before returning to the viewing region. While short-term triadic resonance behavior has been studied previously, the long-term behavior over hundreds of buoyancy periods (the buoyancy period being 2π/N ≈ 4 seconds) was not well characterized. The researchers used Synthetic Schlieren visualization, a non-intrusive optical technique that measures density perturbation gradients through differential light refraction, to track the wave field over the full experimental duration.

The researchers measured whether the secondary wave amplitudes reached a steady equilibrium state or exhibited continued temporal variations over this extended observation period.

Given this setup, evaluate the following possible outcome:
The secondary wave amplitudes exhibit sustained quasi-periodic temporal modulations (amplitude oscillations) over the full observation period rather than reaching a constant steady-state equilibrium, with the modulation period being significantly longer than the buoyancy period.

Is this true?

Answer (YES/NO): NO